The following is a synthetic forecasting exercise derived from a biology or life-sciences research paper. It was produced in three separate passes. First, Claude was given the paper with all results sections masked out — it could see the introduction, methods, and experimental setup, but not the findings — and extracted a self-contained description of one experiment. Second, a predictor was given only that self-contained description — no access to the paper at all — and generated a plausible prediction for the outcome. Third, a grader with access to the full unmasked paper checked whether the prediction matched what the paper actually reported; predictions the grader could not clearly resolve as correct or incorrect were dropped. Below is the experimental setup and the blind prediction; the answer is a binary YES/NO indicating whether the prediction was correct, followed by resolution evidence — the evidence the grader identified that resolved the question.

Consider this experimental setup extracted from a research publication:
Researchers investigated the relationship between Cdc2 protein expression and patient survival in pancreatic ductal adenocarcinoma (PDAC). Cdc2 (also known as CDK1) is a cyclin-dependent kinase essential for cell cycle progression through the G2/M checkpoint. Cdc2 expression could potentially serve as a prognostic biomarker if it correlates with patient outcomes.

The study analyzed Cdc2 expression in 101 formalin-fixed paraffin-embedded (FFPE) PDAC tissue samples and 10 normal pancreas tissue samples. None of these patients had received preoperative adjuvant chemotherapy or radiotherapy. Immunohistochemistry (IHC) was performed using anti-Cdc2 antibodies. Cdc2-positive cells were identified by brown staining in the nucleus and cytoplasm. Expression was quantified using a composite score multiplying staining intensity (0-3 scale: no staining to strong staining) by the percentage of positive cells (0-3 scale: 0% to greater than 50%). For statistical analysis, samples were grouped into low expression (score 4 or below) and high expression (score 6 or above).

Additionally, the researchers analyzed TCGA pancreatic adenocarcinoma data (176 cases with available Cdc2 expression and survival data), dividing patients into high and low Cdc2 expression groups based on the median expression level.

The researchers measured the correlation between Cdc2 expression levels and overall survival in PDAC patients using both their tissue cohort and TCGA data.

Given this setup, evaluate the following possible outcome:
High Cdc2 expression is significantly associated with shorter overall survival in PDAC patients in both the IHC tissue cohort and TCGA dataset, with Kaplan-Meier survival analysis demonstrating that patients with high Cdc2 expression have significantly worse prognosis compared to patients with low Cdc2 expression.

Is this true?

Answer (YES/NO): NO